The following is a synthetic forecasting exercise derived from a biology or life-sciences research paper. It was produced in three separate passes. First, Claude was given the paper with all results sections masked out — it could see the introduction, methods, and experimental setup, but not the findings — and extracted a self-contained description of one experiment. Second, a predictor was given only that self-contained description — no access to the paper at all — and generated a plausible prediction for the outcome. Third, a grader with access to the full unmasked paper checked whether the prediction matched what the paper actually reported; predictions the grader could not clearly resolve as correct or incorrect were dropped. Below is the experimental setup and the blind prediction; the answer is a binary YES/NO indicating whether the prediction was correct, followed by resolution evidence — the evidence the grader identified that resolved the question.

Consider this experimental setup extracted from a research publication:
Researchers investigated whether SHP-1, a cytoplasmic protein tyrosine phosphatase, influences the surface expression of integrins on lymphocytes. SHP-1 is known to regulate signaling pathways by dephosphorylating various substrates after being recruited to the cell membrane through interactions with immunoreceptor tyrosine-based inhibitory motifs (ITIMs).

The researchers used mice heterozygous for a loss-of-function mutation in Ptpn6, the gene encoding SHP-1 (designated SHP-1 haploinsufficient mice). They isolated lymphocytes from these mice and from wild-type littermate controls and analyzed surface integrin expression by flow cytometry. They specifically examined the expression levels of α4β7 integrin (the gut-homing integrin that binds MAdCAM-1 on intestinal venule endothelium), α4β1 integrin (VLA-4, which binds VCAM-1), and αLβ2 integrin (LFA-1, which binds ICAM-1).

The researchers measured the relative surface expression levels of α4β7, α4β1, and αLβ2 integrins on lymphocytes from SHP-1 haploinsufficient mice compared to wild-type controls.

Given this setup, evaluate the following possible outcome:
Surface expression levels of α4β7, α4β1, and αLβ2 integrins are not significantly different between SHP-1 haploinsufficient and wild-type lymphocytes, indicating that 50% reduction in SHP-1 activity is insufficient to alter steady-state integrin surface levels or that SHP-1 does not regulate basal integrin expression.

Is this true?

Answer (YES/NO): NO